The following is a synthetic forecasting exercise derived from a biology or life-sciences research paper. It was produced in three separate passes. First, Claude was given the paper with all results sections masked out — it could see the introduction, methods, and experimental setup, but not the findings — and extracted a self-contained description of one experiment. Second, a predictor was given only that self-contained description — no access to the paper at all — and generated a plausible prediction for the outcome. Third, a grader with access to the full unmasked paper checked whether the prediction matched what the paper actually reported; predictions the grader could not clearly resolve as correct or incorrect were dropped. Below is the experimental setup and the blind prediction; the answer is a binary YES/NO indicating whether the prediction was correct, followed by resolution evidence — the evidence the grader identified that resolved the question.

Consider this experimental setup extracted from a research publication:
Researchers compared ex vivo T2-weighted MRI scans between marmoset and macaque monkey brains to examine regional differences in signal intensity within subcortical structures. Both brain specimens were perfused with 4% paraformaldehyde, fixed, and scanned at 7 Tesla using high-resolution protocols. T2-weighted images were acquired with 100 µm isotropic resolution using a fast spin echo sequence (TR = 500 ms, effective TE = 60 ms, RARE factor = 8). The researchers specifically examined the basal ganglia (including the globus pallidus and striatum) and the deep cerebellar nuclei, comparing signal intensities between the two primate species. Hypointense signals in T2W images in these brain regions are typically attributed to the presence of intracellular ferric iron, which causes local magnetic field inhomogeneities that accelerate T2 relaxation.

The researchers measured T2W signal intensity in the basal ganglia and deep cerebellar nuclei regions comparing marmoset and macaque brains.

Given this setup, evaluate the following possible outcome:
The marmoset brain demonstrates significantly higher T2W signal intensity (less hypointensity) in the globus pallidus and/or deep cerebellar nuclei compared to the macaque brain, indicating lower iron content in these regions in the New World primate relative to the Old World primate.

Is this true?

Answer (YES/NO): YES